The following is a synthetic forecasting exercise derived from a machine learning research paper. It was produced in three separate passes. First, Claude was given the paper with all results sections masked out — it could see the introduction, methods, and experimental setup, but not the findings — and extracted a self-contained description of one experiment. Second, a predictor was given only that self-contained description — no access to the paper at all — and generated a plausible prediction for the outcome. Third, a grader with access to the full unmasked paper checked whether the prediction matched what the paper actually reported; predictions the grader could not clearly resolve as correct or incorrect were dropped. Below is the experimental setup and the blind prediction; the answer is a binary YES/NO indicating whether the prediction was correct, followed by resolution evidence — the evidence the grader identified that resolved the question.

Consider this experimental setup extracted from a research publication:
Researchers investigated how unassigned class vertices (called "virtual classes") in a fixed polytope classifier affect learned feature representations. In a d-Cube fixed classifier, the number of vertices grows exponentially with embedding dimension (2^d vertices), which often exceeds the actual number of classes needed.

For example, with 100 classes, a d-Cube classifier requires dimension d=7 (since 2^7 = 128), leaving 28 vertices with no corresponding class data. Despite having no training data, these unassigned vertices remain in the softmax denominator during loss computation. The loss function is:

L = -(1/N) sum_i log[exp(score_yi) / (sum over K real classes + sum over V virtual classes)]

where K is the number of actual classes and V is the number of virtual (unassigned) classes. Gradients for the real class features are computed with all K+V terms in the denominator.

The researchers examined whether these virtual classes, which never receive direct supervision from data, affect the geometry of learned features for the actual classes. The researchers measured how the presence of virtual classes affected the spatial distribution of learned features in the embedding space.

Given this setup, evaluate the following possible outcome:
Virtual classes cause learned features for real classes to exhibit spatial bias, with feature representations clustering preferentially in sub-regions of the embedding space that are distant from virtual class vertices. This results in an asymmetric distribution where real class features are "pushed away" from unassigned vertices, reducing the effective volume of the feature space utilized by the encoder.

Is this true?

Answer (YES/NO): NO